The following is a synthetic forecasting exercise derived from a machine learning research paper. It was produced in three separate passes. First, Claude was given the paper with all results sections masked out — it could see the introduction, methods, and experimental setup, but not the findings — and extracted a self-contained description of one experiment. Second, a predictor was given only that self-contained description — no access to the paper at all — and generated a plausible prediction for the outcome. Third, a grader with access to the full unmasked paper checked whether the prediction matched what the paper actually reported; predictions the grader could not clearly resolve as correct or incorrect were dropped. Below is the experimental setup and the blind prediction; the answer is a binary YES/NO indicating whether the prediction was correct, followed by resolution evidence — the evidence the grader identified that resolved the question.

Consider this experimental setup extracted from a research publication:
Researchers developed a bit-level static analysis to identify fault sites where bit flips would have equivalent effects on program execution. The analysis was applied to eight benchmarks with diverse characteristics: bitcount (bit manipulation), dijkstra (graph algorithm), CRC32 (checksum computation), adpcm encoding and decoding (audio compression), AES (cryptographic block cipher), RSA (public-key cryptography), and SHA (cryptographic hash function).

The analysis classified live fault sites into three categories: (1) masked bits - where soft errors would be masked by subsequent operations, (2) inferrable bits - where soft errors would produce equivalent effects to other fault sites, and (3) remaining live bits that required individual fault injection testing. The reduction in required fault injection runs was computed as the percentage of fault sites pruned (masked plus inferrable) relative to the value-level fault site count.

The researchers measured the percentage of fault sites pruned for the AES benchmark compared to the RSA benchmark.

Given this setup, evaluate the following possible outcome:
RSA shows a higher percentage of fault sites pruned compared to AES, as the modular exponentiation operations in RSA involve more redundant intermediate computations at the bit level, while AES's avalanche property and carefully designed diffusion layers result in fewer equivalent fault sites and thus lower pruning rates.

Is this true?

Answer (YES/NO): NO